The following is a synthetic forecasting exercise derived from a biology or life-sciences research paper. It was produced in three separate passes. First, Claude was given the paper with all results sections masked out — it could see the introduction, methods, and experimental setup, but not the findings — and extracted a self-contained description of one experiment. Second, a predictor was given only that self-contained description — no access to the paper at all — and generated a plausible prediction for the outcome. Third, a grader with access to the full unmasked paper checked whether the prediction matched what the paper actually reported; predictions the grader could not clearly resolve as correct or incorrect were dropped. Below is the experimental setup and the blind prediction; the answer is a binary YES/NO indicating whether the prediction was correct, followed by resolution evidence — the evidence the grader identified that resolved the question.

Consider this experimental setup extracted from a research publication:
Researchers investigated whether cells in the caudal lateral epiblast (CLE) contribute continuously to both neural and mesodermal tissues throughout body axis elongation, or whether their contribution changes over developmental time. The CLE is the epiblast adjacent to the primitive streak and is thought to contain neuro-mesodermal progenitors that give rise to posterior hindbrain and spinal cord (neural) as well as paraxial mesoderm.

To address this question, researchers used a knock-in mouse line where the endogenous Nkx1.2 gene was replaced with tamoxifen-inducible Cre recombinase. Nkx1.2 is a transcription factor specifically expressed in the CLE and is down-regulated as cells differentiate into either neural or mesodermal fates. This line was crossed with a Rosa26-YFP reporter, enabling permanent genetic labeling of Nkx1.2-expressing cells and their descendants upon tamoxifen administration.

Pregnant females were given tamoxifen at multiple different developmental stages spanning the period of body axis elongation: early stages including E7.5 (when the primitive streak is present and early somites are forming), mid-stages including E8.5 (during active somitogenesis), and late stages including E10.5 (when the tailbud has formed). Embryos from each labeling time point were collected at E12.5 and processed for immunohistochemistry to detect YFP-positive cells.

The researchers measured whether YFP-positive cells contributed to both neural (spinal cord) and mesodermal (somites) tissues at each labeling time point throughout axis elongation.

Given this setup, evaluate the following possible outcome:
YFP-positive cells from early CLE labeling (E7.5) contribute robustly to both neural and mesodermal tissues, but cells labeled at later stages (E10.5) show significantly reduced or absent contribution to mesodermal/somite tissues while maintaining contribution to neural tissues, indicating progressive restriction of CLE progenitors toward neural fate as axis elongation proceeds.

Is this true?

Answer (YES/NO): NO